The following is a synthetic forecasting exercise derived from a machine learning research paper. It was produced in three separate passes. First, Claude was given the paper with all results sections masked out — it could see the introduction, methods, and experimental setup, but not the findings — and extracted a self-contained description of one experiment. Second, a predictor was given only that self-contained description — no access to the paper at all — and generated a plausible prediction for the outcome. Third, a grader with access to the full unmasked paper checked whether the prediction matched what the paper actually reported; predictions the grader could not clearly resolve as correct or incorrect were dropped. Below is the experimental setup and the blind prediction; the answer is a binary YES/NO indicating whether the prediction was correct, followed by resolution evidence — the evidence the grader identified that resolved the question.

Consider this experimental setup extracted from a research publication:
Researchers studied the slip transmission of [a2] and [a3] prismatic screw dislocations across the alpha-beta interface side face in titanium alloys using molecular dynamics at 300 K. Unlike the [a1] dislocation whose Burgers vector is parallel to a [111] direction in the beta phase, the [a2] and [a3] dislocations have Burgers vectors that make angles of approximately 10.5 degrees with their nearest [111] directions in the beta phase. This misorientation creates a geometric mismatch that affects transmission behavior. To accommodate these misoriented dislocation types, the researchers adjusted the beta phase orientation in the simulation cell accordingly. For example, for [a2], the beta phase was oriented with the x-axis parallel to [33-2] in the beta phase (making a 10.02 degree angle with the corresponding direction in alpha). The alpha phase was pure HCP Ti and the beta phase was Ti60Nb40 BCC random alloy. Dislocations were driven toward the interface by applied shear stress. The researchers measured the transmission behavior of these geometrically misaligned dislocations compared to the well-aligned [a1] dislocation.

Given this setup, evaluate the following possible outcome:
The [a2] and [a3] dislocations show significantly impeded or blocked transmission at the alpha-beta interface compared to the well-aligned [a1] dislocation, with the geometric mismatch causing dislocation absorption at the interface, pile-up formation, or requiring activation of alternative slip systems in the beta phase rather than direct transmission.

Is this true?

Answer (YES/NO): YES